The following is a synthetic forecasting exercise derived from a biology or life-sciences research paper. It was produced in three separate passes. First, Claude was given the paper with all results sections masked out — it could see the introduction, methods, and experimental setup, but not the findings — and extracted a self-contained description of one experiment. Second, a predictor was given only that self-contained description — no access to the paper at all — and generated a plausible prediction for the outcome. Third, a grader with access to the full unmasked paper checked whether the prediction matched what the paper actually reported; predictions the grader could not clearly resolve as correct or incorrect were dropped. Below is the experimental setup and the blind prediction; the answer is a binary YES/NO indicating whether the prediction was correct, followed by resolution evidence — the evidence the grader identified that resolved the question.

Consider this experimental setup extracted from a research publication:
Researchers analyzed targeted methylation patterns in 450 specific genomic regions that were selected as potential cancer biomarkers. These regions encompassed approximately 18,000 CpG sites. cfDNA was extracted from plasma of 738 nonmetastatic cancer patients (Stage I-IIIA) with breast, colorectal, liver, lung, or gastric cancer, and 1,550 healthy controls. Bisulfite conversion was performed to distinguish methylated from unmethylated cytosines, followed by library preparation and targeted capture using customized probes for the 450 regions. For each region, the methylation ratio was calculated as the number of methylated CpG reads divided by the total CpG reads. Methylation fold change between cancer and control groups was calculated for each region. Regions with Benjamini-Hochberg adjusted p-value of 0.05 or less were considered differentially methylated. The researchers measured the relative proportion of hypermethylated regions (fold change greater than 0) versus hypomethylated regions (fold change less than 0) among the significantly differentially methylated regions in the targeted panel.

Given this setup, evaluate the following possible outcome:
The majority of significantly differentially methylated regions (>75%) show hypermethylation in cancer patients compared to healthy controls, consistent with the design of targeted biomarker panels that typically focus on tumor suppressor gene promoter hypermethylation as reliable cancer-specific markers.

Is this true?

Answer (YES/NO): YES